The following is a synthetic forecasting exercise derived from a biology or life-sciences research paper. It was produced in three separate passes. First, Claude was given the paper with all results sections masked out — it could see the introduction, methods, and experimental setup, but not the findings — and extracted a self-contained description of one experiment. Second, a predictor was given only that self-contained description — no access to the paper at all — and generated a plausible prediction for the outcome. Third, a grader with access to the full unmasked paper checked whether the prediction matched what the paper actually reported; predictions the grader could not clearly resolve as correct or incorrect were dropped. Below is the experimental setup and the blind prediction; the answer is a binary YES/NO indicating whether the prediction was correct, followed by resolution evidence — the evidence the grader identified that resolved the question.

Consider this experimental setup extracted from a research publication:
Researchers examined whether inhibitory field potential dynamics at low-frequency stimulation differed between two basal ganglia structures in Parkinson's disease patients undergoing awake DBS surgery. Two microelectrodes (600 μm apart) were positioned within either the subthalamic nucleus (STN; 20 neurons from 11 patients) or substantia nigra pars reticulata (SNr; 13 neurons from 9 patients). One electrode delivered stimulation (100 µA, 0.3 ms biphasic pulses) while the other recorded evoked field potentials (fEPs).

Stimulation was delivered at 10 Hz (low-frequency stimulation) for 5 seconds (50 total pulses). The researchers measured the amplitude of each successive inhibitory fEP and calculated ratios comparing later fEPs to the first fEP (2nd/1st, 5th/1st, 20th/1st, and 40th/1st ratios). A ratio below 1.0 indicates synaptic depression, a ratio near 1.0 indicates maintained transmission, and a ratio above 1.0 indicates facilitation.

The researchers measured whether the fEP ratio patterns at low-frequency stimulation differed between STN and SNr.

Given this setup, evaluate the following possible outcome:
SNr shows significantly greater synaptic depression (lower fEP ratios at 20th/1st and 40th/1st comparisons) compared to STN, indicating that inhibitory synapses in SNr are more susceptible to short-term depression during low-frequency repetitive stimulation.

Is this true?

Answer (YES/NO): NO